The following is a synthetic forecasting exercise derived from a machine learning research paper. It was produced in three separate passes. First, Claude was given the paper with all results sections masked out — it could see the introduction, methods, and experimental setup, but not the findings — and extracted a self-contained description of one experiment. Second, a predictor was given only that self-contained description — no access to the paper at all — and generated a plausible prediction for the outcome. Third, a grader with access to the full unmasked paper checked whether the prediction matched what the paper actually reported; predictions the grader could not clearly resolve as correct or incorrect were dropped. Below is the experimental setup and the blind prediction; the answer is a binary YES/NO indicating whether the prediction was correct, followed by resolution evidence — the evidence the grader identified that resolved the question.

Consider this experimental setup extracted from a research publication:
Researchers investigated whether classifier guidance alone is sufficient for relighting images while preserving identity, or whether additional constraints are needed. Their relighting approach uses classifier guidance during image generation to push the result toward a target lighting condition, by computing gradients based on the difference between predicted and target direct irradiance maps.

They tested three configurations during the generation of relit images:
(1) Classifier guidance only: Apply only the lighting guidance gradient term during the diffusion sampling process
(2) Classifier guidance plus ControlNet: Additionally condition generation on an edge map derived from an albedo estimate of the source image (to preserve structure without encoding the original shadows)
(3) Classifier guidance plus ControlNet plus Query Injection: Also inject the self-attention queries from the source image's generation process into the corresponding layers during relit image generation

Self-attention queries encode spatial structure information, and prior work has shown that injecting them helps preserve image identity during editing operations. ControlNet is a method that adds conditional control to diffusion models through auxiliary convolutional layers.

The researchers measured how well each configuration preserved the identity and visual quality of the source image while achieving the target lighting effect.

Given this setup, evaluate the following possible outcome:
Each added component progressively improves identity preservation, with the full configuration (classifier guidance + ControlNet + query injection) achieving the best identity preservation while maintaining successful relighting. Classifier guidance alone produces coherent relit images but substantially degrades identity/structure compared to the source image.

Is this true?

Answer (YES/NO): YES